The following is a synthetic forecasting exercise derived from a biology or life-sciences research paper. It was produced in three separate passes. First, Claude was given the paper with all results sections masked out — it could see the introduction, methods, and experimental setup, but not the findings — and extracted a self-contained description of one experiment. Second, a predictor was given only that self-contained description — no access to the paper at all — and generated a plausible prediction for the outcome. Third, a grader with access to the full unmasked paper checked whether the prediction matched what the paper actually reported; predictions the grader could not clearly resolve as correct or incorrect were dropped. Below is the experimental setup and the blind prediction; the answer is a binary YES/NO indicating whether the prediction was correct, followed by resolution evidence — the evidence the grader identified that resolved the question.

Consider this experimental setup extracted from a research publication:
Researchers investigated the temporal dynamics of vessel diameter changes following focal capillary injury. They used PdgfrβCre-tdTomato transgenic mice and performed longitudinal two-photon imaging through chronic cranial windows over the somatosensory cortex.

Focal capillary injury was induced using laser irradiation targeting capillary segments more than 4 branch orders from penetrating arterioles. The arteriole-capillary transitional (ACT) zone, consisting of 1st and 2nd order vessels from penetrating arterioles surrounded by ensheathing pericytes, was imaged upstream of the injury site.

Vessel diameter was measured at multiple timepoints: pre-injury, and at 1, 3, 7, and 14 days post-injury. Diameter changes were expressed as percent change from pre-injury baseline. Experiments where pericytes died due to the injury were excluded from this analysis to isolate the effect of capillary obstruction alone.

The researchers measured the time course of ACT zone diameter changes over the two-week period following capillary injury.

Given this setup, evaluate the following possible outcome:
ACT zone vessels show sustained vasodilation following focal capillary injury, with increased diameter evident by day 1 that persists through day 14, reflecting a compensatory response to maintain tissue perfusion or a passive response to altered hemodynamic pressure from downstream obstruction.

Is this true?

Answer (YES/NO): NO